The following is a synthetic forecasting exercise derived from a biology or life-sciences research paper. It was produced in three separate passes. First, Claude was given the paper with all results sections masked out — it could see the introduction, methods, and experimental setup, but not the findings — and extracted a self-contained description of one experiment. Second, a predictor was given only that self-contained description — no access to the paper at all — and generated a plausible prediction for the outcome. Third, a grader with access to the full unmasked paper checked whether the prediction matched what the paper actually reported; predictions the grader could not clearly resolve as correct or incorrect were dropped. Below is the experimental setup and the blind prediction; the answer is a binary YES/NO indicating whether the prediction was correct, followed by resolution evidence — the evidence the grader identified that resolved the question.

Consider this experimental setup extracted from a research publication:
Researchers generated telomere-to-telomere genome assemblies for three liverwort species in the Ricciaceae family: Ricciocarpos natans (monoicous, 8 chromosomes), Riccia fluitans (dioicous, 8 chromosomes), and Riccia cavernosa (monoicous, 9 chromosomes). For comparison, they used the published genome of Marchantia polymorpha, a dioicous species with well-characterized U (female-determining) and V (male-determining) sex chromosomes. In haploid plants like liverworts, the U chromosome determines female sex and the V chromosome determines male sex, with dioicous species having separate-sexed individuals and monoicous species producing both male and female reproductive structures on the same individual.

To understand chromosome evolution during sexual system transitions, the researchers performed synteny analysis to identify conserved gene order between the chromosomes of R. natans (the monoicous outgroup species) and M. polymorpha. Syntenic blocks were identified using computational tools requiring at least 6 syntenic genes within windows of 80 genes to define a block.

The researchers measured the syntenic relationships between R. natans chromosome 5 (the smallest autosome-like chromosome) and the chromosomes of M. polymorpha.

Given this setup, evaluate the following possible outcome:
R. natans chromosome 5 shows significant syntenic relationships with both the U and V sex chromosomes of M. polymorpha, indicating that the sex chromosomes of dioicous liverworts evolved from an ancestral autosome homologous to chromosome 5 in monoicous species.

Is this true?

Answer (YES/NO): NO